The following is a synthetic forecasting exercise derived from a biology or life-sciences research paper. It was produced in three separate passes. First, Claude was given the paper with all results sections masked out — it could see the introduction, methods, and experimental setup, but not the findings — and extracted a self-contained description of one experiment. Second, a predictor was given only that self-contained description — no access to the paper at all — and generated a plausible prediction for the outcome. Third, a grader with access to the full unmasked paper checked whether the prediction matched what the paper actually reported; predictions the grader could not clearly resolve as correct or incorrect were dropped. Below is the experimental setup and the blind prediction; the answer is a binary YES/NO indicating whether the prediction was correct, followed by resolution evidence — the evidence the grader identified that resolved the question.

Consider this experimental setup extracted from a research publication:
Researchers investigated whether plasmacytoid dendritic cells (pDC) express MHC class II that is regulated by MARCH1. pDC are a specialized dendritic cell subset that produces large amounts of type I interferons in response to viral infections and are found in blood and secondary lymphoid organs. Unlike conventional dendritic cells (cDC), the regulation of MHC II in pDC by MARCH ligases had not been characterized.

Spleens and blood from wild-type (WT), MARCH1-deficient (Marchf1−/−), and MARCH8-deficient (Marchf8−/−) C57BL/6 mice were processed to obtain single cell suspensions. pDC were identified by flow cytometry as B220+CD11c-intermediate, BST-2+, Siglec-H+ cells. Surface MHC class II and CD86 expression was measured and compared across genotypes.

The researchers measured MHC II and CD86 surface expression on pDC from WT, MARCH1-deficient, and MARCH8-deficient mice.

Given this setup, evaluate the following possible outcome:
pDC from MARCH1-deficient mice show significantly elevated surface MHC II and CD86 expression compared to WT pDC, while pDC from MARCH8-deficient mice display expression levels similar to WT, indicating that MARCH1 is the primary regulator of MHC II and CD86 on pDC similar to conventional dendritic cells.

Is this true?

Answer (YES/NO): YES